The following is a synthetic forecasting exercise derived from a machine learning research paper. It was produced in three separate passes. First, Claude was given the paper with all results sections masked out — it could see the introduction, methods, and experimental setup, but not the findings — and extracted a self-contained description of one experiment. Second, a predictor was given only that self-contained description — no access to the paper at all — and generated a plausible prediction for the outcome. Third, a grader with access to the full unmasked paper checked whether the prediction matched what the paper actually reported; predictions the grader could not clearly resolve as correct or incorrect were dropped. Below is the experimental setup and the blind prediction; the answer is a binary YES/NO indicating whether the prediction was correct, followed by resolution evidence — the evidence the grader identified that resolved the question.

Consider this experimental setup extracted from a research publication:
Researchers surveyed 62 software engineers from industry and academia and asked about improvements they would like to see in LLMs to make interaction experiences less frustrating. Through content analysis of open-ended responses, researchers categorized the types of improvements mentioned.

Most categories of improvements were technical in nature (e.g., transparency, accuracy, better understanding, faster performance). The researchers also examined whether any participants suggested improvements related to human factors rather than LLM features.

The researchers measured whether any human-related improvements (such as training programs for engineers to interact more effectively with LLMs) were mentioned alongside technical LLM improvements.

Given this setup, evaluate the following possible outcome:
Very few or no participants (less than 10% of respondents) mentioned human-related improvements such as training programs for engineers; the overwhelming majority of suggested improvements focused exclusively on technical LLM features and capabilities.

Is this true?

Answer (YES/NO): YES